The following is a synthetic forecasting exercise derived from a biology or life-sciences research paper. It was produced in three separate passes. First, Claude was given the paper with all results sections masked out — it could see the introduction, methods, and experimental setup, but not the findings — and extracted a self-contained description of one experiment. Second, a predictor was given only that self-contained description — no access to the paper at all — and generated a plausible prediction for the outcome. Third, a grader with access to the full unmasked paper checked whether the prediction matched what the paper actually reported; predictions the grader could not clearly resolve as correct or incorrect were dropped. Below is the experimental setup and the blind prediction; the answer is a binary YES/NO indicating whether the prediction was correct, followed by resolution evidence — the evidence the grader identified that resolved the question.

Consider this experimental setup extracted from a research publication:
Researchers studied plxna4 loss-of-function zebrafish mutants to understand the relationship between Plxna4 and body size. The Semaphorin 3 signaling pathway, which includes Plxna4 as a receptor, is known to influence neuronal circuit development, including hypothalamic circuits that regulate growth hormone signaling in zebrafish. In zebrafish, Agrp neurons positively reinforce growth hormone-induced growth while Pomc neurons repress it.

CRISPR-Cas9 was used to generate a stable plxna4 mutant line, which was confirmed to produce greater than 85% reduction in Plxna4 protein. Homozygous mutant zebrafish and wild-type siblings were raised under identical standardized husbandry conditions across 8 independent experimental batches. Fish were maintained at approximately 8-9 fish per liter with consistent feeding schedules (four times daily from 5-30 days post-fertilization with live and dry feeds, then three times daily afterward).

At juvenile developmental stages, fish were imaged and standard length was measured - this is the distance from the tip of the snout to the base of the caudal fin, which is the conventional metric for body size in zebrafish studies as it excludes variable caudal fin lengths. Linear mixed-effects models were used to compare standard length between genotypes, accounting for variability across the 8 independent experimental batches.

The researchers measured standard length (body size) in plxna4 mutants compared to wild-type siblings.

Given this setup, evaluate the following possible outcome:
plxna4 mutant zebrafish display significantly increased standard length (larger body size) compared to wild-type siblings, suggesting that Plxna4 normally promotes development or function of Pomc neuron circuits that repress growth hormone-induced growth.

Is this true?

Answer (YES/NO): NO